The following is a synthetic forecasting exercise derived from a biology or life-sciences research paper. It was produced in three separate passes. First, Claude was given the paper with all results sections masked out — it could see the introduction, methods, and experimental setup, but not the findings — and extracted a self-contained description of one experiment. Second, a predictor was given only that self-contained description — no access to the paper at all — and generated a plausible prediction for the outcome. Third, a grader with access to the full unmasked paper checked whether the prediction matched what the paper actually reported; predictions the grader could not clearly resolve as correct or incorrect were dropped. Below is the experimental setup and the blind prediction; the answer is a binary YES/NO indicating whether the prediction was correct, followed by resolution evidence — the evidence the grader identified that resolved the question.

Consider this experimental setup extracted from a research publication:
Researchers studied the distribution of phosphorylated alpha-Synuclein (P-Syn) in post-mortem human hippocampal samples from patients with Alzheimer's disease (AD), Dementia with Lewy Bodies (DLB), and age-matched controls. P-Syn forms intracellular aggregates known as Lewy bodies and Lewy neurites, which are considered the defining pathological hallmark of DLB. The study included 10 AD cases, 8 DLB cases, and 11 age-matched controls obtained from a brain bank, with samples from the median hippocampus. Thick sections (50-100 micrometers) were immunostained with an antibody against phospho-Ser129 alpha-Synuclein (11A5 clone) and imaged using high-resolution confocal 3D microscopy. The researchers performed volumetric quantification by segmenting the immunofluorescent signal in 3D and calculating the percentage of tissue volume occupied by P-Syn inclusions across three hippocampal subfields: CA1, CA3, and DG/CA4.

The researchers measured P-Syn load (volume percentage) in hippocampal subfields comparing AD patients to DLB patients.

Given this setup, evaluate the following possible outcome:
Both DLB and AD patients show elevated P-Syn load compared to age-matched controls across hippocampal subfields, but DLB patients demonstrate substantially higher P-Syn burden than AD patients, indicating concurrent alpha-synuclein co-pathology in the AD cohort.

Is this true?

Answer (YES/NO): NO